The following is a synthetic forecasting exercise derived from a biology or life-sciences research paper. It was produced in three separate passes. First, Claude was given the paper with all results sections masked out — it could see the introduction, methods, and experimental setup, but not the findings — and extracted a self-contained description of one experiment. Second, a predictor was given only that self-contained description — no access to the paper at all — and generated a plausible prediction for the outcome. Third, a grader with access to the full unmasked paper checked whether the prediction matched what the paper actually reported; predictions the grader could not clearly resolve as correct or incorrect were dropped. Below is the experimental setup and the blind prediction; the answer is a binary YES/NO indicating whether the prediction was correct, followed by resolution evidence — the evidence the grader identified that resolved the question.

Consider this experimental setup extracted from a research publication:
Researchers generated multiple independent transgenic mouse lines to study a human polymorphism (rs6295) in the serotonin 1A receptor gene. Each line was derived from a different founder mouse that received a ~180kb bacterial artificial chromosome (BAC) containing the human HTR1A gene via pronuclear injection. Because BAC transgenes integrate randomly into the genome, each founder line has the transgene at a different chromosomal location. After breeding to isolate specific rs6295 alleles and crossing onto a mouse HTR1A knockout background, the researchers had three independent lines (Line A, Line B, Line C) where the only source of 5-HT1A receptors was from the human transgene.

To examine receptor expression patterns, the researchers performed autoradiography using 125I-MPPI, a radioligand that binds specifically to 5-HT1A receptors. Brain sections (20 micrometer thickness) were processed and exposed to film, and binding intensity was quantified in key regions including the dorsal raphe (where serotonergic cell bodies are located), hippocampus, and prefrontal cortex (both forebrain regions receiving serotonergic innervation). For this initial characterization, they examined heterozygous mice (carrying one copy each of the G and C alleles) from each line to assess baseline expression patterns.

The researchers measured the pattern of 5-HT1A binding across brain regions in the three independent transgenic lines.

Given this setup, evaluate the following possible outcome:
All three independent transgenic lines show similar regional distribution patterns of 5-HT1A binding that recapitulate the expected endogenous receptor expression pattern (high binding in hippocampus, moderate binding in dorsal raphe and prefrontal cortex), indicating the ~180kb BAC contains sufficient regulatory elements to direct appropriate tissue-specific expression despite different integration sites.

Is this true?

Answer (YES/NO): NO